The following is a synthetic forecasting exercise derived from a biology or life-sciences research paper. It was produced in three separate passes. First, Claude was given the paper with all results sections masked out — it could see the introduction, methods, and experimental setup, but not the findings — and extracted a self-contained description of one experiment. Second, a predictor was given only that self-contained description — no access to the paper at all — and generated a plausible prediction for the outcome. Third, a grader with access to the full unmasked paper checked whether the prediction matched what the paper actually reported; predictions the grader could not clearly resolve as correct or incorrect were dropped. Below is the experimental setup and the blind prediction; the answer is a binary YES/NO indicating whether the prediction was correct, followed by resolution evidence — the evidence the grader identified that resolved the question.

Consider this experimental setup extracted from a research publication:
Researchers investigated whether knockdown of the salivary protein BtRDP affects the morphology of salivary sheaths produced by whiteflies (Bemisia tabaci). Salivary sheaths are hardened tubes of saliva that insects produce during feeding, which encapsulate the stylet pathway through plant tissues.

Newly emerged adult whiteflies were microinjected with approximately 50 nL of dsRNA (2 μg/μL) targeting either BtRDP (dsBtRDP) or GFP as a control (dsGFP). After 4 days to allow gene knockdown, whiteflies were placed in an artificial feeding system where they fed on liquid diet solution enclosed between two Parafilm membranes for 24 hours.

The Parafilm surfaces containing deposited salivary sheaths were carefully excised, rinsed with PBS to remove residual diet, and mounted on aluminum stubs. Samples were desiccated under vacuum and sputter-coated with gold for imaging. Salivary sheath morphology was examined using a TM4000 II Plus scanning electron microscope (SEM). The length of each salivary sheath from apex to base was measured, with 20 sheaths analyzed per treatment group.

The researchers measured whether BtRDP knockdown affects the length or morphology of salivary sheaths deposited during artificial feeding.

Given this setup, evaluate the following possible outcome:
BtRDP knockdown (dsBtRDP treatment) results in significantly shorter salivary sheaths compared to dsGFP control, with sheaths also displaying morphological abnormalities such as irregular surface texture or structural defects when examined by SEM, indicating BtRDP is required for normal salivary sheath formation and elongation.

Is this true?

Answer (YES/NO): NO